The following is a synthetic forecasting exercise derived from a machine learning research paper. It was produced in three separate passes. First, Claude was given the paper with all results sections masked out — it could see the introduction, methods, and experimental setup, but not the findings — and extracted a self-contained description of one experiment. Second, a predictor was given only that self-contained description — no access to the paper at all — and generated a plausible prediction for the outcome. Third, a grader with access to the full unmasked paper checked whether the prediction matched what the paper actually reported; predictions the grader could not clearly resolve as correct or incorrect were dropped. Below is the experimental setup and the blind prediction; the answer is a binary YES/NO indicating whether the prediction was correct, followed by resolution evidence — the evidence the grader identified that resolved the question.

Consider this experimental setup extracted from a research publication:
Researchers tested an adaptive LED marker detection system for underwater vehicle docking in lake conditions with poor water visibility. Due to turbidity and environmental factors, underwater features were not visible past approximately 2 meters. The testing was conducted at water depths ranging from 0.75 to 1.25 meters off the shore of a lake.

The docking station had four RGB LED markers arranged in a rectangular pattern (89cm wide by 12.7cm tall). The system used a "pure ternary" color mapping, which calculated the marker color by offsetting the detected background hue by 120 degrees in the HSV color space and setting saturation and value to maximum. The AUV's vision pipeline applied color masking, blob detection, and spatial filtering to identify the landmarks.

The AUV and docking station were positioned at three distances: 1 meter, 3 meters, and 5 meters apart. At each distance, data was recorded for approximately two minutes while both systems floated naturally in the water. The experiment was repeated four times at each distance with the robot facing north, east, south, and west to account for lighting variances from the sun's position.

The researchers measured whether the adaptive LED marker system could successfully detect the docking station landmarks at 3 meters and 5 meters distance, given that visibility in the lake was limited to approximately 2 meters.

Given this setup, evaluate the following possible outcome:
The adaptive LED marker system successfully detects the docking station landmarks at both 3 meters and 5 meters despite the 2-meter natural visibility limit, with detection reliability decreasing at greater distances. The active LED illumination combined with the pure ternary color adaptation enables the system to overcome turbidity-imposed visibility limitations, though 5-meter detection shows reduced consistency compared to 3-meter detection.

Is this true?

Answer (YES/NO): NO